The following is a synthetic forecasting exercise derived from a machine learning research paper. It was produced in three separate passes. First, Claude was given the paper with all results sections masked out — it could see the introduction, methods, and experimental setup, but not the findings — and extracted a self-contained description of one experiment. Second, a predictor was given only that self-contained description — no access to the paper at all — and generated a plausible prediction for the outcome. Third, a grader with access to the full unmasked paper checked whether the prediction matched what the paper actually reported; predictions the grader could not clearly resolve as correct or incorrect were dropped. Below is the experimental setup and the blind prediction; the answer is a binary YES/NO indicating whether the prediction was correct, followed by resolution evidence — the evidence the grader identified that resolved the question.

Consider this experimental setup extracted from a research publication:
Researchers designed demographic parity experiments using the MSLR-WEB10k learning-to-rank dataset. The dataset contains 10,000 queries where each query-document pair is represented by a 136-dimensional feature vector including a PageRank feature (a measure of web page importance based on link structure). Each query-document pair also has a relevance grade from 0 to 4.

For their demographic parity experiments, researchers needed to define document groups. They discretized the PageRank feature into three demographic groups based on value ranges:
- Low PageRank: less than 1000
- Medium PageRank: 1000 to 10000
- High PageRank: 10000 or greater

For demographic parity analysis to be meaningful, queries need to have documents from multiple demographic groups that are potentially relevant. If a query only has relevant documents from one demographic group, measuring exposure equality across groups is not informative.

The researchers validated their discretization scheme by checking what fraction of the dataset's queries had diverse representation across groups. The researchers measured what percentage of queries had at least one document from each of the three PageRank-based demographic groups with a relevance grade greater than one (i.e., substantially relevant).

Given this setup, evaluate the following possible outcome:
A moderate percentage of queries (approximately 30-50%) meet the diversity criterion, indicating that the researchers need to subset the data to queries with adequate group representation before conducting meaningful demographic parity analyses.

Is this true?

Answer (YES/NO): NO